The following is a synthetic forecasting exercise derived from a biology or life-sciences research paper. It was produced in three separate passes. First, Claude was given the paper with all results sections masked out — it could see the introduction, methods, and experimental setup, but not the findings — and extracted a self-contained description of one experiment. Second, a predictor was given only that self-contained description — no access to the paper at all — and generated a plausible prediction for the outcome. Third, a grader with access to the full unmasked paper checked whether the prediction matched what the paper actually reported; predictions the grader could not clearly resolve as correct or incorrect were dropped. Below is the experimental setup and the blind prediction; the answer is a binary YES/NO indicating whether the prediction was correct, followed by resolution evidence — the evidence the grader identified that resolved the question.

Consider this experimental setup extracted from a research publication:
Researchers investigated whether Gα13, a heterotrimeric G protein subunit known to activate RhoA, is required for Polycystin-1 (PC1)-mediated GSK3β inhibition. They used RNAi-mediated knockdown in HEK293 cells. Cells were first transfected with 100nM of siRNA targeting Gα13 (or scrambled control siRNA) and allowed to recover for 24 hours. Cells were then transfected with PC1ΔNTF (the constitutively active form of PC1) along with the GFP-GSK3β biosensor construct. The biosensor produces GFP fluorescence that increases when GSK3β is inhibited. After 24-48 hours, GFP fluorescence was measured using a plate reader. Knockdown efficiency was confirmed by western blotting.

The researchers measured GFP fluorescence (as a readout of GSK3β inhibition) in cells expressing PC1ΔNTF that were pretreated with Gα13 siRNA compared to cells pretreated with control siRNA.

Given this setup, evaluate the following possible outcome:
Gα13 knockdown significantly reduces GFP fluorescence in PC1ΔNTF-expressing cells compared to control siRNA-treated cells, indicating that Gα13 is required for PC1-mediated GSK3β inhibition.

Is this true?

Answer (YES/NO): YES